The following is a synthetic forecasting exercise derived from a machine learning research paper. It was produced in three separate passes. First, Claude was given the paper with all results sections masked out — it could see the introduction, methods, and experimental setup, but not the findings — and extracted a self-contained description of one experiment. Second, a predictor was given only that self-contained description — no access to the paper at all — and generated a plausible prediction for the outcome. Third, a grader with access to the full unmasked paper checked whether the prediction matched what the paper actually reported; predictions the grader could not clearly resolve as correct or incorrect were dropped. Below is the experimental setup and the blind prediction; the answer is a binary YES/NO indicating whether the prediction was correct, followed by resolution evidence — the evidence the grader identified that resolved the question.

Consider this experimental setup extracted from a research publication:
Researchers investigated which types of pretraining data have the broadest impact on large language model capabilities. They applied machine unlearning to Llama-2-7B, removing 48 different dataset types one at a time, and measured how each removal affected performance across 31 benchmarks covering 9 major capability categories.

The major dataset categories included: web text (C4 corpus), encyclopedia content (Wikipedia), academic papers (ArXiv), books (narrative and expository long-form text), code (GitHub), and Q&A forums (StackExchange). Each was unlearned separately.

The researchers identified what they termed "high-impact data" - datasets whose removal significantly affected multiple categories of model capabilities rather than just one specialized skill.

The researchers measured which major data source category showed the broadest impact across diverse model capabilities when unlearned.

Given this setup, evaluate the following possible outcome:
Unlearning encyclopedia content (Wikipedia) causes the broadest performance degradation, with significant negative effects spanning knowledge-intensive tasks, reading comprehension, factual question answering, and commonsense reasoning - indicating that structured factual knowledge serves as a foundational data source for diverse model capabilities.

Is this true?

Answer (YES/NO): NO